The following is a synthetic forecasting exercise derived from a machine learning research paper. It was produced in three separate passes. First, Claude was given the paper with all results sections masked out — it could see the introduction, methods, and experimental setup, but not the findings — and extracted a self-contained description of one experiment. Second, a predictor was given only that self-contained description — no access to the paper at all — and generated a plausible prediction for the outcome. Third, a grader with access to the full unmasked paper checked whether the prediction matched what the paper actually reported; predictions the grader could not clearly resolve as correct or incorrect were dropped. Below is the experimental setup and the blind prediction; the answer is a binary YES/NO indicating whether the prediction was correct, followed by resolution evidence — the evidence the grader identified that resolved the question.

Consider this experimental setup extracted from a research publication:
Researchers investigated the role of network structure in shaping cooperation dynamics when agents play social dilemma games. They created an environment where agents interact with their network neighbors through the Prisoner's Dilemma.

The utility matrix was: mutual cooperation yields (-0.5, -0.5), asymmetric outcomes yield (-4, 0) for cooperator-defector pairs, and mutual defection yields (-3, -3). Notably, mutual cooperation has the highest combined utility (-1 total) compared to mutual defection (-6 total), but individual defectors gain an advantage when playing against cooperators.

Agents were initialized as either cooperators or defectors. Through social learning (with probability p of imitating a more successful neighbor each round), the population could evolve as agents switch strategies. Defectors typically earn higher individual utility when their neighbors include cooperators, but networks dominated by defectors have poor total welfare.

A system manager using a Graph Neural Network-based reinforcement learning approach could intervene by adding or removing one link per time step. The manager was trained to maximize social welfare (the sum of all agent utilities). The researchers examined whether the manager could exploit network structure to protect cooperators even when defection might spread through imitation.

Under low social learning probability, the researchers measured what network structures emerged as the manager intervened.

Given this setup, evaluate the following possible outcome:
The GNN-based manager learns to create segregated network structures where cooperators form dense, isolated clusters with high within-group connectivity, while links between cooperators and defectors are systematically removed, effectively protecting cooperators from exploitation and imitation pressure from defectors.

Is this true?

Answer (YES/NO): NO